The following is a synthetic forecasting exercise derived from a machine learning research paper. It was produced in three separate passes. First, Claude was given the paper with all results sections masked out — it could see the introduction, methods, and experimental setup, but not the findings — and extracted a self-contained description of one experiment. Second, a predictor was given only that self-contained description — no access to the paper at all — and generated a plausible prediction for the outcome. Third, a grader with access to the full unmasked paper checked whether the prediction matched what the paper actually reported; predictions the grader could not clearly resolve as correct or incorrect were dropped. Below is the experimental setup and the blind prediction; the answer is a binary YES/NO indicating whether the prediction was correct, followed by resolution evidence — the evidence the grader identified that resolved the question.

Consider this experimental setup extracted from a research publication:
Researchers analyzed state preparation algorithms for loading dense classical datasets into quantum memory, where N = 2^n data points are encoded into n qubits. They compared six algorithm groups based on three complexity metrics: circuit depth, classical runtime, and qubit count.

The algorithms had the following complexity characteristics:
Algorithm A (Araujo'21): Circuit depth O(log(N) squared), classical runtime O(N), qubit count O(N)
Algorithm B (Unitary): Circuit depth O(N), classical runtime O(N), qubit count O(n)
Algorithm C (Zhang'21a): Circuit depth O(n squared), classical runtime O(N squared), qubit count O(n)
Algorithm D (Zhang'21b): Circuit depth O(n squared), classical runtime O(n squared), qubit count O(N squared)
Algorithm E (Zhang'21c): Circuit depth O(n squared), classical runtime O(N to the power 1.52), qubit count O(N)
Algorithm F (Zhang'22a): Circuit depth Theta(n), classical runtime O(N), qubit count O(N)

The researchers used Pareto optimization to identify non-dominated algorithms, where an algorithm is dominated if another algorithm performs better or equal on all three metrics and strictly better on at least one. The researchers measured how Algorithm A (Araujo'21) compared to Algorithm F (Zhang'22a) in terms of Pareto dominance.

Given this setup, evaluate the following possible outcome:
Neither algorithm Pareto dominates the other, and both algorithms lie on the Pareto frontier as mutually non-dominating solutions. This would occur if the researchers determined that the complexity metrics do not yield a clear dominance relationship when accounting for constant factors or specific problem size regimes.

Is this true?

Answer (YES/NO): NO